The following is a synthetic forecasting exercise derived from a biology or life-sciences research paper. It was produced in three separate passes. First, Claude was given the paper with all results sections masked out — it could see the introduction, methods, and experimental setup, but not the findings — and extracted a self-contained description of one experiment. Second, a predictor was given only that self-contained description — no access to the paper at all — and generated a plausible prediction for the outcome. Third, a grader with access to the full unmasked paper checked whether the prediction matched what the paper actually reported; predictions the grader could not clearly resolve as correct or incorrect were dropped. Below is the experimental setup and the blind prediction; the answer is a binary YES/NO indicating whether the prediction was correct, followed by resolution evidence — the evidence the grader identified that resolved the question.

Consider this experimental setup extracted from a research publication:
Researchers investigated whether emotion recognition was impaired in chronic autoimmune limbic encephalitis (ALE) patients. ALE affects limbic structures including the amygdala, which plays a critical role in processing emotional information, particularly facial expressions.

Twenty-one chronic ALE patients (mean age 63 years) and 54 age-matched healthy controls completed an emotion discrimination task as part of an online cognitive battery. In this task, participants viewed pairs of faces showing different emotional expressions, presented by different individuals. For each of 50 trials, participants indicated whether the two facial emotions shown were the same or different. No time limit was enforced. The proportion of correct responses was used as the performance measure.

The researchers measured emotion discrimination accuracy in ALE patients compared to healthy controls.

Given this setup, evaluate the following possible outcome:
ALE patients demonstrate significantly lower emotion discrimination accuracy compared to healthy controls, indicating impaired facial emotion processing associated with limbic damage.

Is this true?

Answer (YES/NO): NO